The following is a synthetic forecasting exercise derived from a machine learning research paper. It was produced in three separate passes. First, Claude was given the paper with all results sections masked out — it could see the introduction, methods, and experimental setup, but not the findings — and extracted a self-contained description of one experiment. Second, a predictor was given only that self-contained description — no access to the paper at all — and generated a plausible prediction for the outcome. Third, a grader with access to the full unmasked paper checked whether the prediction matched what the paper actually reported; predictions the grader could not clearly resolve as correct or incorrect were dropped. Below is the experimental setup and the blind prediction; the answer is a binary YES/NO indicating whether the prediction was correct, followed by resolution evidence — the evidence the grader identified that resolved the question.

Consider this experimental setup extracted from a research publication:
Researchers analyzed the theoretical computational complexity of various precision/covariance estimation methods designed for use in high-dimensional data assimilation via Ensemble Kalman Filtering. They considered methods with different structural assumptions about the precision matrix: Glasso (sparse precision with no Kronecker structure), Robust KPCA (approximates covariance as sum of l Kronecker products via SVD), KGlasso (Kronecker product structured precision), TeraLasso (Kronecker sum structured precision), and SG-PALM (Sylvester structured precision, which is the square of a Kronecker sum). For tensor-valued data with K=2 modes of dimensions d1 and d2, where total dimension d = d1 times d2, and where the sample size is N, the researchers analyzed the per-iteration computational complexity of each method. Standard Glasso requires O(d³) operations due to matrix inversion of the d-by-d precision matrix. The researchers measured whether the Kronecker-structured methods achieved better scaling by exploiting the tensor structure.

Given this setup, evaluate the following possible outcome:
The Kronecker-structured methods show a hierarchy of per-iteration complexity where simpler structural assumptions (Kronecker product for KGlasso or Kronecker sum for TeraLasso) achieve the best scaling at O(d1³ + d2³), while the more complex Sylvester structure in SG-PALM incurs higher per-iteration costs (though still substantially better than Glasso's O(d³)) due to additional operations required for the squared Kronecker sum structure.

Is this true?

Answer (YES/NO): NO